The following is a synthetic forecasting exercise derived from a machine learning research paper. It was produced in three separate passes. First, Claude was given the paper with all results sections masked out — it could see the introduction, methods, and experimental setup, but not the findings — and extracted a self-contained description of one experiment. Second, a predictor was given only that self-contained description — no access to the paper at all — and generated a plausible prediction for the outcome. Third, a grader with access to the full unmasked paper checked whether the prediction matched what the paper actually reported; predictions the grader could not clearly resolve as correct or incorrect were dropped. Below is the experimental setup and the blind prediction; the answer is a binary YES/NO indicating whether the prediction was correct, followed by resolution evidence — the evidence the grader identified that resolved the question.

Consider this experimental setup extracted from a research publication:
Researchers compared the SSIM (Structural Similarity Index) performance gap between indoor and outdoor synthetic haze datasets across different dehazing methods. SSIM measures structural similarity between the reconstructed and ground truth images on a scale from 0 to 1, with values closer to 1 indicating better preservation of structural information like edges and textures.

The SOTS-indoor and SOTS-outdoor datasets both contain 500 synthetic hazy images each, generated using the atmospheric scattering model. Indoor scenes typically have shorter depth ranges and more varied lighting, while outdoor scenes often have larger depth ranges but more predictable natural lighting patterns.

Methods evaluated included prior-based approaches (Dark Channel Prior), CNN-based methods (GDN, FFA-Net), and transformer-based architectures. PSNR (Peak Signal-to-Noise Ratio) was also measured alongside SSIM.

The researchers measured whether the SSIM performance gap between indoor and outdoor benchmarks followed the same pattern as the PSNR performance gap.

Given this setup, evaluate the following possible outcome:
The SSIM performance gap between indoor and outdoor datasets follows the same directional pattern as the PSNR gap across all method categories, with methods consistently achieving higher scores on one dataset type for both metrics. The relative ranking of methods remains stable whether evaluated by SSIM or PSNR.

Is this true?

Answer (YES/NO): NO